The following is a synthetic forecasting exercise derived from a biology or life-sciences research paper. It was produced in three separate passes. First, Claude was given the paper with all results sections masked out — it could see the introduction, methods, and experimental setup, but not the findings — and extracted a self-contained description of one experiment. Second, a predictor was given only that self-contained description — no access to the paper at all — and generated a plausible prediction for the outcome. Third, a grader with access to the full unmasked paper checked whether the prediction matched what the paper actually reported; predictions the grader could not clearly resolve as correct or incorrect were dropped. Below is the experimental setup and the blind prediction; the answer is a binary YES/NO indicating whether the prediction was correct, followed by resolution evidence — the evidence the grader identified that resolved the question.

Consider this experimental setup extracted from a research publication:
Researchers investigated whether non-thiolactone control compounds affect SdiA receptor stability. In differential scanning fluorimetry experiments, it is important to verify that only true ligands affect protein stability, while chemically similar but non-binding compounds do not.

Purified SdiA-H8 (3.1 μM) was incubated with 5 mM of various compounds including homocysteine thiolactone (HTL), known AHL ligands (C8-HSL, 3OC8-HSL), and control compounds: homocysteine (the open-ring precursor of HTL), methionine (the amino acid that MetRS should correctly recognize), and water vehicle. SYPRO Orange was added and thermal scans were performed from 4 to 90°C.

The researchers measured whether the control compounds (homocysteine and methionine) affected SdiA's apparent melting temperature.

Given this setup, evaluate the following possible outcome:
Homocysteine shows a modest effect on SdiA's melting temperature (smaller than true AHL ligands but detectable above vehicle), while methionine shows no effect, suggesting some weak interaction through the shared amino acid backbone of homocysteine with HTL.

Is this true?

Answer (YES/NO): NO